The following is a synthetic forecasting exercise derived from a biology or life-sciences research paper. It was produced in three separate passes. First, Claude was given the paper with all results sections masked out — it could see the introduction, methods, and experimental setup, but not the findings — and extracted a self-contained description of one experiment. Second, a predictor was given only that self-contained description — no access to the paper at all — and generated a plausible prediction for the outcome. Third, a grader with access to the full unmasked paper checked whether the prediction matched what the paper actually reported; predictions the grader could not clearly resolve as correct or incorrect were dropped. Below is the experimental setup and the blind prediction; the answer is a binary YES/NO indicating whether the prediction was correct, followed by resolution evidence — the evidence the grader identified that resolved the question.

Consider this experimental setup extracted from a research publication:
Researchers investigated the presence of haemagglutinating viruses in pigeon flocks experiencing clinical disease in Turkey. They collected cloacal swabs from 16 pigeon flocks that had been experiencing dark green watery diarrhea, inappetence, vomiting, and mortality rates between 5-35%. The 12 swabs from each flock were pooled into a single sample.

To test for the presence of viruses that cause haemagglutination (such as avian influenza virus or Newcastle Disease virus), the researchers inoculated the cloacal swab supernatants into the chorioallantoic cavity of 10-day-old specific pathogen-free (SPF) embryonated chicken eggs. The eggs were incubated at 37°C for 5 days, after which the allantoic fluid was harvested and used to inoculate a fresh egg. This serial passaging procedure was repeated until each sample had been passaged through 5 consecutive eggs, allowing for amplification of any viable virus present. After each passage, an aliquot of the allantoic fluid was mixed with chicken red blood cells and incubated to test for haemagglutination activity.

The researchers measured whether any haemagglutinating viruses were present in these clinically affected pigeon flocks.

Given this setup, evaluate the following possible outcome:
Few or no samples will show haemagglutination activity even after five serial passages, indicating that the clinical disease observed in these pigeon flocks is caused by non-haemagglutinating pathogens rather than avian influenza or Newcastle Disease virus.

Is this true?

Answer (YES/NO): YES